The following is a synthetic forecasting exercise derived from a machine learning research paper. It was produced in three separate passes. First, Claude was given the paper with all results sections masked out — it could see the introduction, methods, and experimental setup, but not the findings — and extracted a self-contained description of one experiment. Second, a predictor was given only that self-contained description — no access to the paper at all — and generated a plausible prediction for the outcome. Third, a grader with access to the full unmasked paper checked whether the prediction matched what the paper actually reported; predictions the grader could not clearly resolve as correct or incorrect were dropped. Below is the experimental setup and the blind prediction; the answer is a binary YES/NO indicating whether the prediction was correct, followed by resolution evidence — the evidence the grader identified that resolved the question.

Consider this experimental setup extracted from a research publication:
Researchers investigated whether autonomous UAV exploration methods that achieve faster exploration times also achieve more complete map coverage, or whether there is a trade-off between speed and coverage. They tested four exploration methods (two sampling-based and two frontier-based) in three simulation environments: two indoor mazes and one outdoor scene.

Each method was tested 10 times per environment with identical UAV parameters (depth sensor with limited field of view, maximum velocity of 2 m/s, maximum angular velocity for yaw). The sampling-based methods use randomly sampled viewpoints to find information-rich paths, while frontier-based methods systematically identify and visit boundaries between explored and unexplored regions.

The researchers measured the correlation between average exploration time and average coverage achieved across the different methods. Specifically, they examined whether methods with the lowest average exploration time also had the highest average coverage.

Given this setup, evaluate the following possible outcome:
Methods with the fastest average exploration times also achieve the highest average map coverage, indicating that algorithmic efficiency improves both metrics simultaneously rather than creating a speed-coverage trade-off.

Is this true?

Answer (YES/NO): NO